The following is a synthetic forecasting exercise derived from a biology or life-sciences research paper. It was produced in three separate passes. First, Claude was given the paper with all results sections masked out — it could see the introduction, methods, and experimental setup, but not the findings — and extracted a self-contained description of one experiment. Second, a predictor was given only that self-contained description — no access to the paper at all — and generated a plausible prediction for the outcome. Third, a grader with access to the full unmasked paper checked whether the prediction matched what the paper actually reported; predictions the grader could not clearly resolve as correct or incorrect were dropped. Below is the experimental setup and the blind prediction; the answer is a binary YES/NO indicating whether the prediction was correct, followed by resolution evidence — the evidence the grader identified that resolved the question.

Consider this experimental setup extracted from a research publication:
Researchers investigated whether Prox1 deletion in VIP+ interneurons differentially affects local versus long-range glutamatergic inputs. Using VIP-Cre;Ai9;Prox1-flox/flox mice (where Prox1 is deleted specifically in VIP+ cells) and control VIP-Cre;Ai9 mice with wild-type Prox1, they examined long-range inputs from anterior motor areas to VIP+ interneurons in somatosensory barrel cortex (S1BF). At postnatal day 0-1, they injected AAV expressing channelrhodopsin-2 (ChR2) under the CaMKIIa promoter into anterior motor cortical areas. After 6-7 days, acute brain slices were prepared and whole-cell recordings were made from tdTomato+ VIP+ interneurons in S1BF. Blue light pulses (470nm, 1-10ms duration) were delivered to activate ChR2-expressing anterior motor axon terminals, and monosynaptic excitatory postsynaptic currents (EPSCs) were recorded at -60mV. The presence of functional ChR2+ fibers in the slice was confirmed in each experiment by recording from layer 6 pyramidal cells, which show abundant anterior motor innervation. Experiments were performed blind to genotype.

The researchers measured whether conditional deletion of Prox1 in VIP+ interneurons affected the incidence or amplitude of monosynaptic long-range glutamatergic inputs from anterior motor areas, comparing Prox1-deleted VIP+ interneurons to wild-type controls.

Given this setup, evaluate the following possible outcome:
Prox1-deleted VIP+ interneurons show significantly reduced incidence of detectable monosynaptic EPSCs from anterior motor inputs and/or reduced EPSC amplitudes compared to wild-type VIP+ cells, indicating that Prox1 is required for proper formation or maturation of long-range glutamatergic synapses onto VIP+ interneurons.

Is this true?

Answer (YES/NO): NO